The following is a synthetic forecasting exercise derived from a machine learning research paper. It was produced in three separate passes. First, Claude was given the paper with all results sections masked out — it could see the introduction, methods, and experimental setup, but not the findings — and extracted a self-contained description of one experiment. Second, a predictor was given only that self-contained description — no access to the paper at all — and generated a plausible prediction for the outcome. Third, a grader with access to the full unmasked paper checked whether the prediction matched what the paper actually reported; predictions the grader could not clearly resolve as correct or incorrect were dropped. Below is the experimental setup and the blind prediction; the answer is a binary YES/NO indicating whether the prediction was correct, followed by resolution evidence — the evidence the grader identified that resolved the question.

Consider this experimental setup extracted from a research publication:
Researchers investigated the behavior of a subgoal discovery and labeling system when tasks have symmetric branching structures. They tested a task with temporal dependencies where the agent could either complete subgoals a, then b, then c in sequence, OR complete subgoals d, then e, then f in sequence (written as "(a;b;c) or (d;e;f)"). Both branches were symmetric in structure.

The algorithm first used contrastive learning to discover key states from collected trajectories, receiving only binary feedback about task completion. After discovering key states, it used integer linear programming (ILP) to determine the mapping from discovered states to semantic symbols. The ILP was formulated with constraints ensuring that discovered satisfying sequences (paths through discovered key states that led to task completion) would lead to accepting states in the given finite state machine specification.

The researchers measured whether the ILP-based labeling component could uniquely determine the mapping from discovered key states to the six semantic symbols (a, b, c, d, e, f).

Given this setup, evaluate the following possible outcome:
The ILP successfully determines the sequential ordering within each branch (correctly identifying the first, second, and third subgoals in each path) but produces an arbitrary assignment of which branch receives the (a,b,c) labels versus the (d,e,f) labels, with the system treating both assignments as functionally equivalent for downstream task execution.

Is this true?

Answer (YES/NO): NO